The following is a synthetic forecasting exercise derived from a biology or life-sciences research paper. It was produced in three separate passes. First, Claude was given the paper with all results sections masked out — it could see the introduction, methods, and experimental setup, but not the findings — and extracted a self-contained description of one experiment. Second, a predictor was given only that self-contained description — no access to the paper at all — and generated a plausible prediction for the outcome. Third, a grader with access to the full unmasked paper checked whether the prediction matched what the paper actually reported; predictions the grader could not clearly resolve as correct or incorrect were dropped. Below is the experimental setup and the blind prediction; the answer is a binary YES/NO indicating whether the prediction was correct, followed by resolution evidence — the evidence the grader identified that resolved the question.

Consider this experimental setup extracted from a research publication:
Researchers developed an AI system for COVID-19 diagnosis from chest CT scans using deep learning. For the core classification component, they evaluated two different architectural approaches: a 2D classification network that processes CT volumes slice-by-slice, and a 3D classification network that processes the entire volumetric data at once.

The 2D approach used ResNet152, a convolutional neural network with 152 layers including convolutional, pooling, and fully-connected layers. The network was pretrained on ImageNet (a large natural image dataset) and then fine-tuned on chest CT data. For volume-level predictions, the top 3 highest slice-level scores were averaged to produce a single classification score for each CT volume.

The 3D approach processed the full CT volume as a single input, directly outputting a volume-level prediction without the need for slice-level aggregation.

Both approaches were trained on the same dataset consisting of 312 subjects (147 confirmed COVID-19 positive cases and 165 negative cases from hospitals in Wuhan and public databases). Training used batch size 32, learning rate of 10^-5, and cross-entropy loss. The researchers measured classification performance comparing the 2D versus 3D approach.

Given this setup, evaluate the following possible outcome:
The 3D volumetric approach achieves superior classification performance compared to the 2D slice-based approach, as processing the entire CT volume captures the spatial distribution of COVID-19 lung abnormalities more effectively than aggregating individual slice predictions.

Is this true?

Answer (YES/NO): NO